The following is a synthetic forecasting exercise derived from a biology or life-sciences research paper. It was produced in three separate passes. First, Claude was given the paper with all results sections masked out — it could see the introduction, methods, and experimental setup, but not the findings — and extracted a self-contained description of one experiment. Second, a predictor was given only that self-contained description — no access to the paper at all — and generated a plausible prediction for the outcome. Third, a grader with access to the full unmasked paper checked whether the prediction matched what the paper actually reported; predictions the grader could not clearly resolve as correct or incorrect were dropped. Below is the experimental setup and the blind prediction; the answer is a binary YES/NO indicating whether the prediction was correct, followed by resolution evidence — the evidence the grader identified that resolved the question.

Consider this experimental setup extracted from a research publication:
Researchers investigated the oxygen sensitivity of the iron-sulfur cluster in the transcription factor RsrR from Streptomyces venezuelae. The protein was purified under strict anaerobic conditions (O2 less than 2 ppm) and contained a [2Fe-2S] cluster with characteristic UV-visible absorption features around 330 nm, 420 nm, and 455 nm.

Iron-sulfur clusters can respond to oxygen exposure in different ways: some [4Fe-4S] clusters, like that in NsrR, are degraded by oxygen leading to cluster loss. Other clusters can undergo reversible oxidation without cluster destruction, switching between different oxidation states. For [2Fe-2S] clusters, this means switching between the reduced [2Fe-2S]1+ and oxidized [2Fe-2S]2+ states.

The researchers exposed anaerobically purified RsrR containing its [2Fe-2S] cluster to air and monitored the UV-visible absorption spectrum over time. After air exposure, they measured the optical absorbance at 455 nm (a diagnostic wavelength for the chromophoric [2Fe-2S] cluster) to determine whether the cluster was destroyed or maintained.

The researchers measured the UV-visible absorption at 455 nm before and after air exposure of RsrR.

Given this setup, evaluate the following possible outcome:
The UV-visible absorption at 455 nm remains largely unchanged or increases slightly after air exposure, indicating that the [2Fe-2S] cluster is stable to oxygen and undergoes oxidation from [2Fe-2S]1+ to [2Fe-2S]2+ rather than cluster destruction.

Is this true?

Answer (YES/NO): YES